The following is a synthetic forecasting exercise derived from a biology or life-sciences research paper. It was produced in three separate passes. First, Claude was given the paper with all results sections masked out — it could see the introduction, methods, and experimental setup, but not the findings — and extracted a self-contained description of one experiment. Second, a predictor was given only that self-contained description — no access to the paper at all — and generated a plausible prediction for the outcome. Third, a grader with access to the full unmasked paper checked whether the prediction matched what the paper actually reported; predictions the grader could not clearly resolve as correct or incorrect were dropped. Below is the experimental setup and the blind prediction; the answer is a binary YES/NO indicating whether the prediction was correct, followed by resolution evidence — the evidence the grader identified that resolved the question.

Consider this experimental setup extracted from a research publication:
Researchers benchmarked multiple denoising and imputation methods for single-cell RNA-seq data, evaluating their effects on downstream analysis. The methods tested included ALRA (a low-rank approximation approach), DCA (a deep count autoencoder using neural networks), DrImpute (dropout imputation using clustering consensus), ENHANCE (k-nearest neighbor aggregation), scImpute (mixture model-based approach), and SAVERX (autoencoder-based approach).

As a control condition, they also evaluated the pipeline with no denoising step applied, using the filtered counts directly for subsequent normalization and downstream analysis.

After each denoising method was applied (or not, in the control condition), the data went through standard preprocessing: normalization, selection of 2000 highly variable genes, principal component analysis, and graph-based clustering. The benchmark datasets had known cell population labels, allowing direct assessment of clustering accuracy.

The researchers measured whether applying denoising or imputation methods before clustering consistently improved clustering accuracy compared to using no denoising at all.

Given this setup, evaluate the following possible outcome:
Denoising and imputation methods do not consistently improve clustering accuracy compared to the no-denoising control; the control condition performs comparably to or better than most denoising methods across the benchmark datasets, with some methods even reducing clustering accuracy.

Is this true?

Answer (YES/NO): NO